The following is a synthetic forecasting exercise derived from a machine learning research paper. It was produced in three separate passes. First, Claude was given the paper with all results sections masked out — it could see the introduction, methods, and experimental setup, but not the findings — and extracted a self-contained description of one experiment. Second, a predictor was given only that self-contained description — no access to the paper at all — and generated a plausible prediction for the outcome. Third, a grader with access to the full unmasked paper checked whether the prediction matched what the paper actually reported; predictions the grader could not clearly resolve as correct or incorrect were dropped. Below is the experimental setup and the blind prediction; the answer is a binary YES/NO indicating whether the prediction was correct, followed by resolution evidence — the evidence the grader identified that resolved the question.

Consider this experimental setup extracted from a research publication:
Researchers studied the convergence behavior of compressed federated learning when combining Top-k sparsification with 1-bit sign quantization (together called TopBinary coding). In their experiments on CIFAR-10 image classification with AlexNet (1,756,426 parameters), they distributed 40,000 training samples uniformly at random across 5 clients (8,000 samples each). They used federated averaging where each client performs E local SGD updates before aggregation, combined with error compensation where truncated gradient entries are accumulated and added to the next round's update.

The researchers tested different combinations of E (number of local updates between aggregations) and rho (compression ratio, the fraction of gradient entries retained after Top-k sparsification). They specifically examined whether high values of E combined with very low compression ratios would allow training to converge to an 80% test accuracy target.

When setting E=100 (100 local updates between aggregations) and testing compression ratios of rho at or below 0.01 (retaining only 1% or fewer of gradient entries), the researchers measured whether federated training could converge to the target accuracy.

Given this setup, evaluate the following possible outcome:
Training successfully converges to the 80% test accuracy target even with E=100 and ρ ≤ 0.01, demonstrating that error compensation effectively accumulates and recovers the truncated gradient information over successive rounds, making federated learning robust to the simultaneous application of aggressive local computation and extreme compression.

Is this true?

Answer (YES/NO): NO